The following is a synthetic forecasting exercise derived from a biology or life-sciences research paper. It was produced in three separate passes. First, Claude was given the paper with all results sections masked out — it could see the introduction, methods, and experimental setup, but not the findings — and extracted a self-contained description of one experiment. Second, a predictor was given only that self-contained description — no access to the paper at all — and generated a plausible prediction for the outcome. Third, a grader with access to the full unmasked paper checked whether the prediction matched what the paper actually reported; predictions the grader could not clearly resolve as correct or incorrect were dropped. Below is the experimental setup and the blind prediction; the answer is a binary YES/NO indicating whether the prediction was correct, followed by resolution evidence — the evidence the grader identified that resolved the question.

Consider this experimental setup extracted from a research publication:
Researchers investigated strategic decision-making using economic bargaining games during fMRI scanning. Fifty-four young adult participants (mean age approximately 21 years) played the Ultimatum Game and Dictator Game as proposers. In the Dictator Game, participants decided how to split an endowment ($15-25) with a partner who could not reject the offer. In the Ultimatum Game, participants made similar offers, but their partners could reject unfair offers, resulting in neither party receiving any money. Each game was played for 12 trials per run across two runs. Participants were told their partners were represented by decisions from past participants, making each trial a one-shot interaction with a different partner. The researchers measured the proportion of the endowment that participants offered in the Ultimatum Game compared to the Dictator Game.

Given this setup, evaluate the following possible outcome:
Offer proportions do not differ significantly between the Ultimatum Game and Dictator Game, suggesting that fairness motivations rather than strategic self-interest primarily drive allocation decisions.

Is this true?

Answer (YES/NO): NO